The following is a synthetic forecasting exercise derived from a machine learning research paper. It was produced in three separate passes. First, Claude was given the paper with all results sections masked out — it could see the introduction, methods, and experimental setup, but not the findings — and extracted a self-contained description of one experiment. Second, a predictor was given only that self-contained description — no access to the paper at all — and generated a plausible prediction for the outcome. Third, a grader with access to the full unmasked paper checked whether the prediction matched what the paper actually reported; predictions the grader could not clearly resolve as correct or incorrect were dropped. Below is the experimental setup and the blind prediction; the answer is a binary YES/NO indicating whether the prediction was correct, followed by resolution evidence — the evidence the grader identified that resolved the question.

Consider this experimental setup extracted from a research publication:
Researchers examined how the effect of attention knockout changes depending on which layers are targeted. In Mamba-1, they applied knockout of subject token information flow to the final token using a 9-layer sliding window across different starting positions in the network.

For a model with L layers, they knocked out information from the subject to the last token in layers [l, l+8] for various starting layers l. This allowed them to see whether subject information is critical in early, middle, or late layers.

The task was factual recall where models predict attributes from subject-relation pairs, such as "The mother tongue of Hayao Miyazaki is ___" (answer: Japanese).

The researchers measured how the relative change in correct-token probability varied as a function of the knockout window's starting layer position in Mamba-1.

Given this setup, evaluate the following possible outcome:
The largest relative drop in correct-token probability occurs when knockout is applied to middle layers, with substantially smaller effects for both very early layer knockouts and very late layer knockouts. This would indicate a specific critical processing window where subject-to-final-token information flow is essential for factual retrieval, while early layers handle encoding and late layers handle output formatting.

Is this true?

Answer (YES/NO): NO